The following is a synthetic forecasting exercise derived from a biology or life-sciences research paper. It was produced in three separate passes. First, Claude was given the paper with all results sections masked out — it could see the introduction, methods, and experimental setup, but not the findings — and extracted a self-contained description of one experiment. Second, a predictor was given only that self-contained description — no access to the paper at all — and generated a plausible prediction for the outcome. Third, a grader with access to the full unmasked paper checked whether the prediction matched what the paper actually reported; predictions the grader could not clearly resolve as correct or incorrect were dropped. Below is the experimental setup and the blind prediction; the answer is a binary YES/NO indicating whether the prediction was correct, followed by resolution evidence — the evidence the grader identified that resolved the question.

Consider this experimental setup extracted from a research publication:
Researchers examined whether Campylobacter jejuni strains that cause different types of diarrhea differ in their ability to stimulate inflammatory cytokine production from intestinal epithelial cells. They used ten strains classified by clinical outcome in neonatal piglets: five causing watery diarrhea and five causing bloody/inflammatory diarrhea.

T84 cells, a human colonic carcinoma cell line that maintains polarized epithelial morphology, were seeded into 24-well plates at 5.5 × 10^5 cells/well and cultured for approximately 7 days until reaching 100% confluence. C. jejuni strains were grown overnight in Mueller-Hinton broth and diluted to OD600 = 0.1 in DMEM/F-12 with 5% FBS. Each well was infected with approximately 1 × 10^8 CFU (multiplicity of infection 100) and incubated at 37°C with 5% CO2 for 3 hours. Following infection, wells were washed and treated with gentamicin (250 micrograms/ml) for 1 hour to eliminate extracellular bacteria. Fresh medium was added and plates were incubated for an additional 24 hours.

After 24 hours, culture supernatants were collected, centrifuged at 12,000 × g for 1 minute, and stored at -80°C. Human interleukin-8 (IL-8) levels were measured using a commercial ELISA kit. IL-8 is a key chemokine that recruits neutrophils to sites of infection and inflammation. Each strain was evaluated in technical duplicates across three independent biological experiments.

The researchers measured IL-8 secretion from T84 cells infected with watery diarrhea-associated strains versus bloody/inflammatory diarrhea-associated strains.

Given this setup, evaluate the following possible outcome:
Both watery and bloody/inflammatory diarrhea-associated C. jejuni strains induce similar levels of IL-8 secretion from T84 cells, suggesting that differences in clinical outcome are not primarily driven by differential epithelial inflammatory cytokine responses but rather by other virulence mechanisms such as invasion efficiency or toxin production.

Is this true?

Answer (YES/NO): YES